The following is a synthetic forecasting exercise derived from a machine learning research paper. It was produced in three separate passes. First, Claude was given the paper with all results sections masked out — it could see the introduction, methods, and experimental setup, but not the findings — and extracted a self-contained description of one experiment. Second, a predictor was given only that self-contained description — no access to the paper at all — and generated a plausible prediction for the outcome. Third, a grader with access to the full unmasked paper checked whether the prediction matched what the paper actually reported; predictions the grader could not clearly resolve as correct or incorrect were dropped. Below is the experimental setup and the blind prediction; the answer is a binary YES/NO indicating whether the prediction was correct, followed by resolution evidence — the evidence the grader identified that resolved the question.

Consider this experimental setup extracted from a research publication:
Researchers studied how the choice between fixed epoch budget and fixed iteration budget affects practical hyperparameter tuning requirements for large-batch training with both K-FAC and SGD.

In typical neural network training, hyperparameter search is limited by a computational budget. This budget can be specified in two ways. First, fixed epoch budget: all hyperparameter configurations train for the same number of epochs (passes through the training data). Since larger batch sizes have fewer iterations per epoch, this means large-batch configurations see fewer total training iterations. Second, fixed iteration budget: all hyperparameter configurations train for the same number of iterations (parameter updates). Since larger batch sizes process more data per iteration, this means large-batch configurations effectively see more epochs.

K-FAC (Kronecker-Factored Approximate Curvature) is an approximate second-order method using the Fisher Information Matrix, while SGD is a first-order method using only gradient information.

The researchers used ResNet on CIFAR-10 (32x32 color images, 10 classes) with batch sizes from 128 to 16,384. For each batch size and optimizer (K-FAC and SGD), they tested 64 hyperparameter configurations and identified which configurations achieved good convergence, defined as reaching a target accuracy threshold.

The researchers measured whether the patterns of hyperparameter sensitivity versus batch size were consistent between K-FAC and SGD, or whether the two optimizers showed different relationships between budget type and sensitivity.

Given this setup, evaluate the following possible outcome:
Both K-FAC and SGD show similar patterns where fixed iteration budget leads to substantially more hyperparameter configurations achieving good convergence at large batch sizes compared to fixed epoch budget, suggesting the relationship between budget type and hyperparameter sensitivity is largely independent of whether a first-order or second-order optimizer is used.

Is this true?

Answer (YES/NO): YES